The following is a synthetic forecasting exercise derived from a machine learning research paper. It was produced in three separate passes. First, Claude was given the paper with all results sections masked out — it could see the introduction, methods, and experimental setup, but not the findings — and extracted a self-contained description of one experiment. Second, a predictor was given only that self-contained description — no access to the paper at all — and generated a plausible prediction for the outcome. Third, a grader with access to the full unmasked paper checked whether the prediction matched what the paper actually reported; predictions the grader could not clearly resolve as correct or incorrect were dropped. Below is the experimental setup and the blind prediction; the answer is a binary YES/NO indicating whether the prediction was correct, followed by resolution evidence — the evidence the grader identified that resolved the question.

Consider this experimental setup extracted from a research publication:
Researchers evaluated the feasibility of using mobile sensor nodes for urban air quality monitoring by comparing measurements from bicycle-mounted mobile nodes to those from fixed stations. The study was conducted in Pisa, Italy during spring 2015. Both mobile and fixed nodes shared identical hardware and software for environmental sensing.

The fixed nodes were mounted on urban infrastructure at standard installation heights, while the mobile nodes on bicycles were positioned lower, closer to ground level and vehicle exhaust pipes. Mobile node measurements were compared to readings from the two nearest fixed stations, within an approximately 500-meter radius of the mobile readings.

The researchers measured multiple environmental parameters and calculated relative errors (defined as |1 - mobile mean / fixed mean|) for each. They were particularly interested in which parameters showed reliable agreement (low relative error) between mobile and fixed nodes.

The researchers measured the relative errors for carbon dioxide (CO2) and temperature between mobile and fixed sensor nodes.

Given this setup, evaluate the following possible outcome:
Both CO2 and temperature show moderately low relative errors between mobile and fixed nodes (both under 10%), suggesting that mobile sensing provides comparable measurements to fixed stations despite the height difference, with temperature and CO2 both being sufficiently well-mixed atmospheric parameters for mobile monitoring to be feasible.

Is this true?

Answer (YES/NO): NO